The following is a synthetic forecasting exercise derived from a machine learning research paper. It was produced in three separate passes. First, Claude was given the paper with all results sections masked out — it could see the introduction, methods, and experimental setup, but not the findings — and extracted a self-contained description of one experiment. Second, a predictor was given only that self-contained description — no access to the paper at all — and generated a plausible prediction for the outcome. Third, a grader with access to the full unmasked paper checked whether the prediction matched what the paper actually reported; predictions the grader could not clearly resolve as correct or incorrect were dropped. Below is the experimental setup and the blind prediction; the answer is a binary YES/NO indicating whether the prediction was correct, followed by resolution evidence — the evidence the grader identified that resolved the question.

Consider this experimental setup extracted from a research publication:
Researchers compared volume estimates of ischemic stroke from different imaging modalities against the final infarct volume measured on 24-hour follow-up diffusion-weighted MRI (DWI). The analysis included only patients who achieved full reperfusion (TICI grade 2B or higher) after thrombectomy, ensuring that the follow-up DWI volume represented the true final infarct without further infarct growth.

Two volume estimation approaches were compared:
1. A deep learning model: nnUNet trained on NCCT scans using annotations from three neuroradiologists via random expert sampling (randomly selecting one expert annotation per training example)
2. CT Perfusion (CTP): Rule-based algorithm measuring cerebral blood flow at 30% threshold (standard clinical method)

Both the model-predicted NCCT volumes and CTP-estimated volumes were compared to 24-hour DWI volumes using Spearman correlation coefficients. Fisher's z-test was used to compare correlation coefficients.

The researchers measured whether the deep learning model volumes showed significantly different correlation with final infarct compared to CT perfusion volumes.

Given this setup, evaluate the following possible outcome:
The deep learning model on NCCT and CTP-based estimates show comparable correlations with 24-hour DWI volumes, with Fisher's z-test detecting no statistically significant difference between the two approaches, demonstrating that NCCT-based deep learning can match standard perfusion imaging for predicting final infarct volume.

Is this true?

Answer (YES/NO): YES